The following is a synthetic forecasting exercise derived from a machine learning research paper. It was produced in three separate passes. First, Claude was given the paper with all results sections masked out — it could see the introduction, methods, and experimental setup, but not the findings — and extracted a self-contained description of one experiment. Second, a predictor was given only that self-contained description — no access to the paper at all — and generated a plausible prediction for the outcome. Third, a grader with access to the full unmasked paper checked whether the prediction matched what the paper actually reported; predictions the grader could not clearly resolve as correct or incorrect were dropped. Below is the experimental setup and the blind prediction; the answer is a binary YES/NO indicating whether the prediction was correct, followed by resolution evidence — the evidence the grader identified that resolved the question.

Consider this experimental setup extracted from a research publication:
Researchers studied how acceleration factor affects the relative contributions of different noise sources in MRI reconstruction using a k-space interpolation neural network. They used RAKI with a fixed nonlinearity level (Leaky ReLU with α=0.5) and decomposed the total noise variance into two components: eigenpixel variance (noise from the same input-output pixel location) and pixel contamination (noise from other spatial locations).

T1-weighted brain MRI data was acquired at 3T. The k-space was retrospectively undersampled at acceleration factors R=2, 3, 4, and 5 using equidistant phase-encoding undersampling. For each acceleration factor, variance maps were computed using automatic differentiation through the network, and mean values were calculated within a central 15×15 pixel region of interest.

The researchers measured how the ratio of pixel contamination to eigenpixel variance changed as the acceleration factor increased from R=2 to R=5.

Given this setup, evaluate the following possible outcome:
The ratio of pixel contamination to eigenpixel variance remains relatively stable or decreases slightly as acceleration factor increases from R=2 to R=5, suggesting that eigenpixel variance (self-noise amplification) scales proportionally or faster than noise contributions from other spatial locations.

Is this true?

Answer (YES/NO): YES